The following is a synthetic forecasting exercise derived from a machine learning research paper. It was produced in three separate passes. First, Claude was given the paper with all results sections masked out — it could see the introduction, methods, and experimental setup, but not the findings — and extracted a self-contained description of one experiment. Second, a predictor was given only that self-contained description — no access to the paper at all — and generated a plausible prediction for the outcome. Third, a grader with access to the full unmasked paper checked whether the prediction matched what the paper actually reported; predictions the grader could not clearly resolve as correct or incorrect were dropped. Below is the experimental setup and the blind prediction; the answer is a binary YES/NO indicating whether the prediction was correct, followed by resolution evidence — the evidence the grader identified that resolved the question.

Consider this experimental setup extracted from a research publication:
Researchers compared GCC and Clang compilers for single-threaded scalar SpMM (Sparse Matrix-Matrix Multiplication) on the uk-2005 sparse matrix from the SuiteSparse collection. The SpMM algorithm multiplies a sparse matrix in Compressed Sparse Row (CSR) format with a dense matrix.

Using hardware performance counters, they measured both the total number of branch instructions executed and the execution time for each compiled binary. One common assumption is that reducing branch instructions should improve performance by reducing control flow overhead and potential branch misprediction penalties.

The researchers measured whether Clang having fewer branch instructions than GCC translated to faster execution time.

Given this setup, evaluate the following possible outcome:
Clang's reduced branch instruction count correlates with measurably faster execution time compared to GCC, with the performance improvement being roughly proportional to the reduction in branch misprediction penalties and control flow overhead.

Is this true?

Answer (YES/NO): NO